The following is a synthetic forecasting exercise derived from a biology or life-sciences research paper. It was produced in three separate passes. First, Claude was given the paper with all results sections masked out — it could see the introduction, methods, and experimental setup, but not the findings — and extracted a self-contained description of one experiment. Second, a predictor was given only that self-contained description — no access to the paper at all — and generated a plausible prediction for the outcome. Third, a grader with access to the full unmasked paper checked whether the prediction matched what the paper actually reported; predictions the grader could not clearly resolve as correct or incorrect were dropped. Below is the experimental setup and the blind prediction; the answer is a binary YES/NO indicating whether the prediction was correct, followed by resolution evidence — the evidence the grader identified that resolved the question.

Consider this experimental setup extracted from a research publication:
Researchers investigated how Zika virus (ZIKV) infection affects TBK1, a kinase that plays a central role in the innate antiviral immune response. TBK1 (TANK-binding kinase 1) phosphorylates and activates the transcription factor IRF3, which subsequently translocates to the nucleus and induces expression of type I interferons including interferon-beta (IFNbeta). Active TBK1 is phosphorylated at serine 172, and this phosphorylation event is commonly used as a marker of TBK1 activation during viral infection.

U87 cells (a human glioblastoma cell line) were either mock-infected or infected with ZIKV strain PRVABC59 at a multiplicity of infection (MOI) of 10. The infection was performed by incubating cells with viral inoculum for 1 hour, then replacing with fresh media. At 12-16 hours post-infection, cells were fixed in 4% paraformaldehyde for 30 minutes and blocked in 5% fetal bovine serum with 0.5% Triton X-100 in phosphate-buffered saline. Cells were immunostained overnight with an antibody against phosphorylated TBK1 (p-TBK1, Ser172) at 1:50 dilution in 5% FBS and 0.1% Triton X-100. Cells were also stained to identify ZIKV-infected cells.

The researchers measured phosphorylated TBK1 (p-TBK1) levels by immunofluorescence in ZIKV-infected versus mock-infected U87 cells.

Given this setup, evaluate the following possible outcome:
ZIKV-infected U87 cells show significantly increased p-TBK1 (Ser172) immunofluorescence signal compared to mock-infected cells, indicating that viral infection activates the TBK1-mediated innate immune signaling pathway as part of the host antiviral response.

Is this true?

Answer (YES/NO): NO